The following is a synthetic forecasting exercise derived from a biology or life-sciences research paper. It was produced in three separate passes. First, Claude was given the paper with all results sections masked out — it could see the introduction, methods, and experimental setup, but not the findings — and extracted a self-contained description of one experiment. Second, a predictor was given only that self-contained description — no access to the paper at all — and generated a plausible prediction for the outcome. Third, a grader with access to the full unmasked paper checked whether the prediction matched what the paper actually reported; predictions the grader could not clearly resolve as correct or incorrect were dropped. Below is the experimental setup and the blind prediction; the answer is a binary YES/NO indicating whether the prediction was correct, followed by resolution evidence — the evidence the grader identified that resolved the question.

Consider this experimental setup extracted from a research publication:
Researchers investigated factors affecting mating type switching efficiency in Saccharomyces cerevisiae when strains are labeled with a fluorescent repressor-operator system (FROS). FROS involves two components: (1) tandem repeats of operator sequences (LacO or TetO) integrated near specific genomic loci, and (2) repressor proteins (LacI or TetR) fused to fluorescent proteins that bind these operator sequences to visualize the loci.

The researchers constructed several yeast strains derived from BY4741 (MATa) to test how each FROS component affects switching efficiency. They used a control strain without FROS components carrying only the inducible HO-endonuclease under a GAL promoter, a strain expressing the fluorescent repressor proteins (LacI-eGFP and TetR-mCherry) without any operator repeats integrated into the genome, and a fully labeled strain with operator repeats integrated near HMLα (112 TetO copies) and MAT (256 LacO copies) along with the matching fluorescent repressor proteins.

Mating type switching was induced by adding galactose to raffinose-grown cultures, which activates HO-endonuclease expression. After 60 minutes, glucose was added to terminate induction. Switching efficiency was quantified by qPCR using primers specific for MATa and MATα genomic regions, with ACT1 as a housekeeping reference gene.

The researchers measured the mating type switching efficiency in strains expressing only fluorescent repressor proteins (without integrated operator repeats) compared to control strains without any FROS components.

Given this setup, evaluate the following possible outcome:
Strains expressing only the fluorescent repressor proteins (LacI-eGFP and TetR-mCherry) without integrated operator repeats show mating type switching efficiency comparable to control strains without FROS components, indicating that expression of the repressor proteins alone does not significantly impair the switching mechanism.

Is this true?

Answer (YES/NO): NO